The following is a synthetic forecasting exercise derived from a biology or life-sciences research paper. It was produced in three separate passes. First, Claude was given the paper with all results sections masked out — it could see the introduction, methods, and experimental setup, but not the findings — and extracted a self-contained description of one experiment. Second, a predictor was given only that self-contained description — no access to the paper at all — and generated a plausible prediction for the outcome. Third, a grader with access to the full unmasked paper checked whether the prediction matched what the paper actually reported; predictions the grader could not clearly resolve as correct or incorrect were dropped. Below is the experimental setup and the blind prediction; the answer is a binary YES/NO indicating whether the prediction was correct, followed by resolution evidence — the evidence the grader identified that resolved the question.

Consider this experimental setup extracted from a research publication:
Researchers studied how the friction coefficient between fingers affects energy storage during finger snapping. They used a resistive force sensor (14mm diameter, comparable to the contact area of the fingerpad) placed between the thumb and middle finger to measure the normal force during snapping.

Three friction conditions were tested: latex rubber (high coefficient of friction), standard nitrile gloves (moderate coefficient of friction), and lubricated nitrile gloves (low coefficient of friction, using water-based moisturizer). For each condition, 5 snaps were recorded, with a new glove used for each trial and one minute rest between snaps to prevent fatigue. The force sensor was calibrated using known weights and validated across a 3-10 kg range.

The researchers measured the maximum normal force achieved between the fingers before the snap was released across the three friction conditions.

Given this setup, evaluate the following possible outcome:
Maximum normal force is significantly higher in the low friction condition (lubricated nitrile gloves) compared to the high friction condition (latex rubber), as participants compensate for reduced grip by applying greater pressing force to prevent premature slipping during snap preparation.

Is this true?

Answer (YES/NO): NO